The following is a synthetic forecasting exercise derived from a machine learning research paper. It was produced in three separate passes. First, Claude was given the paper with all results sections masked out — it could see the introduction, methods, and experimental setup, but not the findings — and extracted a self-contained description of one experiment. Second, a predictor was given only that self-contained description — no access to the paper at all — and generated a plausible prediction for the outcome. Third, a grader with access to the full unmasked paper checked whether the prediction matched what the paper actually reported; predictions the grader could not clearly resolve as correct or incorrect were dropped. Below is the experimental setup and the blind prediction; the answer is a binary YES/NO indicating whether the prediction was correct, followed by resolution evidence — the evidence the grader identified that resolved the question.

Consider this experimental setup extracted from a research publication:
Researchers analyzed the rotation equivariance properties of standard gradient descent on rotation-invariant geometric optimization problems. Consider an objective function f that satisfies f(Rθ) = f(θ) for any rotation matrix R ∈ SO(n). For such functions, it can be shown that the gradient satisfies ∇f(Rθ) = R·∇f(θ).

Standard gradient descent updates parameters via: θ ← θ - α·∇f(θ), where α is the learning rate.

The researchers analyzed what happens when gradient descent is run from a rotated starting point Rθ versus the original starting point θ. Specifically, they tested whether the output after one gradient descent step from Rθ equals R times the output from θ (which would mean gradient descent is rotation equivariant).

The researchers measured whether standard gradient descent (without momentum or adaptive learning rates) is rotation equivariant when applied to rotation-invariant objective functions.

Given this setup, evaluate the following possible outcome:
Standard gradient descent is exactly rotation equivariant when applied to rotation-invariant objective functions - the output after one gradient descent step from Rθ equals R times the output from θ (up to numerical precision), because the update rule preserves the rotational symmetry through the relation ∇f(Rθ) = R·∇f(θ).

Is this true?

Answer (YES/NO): YES